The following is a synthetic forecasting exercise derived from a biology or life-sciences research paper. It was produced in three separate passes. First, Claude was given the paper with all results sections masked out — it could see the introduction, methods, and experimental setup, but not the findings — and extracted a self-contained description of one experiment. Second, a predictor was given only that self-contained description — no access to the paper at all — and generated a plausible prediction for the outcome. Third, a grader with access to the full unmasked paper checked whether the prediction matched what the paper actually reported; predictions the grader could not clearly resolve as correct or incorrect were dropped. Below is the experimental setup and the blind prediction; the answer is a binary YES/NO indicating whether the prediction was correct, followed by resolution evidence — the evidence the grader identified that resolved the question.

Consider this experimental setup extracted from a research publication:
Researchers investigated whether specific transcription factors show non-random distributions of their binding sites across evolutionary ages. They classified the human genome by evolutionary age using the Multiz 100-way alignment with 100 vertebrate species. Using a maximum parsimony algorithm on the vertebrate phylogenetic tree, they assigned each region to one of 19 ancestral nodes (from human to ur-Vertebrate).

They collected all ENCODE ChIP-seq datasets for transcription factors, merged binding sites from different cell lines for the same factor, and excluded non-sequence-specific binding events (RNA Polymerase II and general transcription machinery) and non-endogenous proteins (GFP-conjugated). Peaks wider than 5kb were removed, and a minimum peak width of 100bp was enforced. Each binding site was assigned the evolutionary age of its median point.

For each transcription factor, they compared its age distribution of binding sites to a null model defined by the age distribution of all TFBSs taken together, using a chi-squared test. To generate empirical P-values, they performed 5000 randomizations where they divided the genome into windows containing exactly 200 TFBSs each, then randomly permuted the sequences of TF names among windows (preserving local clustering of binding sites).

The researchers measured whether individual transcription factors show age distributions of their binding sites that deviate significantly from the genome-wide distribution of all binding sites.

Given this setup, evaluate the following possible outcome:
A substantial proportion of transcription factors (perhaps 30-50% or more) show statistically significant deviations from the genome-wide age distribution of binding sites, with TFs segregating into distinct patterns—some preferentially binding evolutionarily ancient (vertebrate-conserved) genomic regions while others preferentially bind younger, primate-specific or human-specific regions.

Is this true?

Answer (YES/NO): YES